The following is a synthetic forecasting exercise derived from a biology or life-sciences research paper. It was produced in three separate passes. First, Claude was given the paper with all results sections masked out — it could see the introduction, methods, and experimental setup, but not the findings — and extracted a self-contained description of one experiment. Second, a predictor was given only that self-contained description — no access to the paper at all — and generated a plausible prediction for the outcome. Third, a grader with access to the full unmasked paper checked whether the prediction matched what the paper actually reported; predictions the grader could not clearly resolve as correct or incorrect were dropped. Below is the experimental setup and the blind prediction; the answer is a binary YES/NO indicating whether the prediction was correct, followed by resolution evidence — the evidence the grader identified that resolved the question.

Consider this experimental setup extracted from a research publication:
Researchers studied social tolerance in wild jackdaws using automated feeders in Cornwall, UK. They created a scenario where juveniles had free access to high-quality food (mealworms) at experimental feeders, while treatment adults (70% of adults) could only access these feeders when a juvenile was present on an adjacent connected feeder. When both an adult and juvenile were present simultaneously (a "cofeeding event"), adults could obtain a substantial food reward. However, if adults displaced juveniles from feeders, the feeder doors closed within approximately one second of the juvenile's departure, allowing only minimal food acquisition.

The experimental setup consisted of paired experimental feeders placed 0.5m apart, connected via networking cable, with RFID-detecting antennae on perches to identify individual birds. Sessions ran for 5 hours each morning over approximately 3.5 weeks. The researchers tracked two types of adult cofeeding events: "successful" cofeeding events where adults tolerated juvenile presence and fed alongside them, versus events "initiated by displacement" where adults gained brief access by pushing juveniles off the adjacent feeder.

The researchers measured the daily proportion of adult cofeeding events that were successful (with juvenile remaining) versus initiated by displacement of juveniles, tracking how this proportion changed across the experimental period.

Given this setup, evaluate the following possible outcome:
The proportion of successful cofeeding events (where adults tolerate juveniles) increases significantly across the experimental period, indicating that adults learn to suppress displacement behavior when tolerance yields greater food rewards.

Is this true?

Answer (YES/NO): YES